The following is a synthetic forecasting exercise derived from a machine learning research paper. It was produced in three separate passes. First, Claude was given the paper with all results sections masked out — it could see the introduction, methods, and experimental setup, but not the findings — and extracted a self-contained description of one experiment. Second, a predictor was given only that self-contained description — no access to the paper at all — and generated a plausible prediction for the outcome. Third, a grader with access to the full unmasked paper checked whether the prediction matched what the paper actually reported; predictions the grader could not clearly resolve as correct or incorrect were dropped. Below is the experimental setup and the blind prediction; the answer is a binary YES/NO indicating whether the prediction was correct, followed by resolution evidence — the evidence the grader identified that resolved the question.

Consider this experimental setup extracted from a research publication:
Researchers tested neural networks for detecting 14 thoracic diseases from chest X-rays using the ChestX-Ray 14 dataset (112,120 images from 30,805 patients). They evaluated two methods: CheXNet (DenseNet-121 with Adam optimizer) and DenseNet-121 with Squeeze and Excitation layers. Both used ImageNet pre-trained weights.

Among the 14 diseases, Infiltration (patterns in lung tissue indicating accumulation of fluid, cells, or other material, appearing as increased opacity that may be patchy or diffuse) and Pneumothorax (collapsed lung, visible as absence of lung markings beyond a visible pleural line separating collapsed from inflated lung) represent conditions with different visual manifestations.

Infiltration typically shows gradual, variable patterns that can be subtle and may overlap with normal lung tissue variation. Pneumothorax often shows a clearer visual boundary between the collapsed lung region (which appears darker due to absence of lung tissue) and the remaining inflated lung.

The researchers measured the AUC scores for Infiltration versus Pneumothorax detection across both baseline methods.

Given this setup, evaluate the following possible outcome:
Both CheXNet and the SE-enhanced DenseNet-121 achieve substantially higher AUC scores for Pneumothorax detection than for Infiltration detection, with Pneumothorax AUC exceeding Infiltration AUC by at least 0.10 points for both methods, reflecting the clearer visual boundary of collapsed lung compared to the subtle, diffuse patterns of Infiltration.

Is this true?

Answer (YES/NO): YES